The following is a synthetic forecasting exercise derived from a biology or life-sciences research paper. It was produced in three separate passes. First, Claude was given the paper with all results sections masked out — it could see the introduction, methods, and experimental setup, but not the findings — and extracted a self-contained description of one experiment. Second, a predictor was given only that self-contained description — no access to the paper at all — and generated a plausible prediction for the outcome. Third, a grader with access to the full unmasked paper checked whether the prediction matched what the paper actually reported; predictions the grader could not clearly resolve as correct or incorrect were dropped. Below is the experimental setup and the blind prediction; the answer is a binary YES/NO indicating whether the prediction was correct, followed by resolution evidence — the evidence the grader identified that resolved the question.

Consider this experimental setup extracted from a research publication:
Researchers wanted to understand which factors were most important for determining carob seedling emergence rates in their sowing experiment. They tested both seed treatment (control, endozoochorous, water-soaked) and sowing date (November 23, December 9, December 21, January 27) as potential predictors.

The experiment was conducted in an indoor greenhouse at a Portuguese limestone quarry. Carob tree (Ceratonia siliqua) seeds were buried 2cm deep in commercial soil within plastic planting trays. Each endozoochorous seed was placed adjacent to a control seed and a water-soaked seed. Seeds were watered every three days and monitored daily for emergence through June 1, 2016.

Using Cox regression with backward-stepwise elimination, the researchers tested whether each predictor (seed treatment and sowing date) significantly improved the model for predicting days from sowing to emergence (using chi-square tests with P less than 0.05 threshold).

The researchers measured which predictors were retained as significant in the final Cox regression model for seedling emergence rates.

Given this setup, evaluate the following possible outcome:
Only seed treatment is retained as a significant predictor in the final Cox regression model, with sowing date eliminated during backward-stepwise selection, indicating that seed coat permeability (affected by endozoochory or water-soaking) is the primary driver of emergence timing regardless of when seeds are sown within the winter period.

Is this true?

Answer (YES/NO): NO